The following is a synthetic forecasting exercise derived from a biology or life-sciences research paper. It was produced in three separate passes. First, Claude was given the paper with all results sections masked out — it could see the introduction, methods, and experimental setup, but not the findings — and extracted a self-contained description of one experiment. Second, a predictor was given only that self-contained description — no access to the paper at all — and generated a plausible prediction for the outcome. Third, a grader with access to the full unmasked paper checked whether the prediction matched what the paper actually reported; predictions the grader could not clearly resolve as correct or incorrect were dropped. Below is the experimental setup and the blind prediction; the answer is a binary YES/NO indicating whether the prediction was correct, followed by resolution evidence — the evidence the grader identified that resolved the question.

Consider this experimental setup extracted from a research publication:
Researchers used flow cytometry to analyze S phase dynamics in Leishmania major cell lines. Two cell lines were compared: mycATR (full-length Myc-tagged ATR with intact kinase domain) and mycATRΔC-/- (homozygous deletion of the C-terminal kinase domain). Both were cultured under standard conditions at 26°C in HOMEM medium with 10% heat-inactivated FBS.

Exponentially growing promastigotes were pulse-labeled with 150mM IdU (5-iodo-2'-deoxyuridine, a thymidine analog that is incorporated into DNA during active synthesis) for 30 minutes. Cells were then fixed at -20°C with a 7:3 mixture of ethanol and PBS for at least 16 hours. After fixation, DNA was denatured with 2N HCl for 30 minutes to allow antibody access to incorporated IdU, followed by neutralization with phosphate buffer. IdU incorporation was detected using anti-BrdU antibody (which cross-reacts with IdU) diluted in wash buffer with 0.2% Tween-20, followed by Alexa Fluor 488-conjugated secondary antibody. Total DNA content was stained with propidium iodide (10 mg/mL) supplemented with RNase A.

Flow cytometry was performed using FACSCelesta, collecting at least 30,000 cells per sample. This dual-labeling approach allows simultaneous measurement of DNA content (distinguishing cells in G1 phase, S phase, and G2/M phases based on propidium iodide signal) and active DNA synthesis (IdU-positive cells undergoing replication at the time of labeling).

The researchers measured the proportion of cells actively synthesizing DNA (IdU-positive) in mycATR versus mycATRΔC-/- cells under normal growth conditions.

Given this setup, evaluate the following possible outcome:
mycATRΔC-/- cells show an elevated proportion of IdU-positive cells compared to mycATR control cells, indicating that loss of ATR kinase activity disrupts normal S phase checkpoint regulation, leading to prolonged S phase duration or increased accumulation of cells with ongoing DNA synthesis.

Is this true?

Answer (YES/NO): NO